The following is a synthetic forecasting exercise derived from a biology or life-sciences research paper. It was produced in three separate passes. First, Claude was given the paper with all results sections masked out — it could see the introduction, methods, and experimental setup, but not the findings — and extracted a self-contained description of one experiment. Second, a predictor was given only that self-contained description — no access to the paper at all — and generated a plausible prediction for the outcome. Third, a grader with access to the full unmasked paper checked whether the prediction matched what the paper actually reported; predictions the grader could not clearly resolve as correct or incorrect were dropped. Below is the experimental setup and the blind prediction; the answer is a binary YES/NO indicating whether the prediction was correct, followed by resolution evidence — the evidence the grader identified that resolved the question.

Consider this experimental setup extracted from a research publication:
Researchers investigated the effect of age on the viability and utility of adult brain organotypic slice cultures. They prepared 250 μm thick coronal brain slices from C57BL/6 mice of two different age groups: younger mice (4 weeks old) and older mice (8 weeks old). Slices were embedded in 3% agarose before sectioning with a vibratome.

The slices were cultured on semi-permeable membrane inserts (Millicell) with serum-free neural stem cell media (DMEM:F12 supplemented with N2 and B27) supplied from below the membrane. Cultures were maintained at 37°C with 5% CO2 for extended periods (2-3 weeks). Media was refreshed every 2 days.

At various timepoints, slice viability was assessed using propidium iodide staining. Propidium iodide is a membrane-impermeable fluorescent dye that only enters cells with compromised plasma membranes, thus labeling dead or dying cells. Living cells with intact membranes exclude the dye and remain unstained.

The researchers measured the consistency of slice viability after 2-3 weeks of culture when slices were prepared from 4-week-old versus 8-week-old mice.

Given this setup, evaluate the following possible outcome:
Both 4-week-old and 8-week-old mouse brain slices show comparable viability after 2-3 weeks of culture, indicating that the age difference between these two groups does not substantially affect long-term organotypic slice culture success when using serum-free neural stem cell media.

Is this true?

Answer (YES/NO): NO